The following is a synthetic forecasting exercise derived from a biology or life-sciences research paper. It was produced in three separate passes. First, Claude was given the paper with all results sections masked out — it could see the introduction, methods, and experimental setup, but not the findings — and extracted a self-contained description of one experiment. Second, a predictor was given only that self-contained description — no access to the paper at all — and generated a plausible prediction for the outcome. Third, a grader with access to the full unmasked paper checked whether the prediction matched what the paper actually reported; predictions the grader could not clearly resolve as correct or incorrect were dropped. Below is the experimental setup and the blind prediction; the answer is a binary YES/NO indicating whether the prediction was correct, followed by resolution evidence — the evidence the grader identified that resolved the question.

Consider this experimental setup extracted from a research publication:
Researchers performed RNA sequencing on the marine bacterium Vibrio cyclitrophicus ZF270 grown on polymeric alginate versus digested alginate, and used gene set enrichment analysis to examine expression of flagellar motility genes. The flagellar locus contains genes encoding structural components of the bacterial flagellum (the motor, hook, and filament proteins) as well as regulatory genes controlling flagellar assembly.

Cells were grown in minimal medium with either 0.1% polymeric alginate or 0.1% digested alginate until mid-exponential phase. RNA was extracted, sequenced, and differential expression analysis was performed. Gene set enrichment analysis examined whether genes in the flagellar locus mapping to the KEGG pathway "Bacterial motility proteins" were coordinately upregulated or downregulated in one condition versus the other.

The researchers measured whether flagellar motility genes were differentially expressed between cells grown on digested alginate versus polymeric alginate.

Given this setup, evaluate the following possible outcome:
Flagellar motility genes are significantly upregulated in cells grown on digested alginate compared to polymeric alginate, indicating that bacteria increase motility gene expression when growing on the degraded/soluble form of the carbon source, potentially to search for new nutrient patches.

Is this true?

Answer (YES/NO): YES